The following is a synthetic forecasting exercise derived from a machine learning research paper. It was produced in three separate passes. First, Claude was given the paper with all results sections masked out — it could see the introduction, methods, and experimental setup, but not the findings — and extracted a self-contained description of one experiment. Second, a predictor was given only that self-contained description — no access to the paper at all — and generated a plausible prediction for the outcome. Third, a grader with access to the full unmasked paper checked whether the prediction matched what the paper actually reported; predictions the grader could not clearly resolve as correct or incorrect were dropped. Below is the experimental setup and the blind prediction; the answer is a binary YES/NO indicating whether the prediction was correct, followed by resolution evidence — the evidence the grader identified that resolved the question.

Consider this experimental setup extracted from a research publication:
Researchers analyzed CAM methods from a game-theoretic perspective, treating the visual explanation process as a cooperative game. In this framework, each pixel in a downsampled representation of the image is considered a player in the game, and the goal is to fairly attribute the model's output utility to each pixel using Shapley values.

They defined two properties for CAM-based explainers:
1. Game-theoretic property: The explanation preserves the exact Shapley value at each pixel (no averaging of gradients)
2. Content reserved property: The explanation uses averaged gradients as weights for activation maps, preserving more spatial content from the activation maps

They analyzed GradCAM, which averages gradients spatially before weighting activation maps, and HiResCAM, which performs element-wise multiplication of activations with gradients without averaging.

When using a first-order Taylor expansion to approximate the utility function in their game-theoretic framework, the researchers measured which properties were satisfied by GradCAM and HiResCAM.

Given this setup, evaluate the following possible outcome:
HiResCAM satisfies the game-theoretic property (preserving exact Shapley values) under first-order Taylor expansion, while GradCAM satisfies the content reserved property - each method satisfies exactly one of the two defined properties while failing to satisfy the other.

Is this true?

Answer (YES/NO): NO